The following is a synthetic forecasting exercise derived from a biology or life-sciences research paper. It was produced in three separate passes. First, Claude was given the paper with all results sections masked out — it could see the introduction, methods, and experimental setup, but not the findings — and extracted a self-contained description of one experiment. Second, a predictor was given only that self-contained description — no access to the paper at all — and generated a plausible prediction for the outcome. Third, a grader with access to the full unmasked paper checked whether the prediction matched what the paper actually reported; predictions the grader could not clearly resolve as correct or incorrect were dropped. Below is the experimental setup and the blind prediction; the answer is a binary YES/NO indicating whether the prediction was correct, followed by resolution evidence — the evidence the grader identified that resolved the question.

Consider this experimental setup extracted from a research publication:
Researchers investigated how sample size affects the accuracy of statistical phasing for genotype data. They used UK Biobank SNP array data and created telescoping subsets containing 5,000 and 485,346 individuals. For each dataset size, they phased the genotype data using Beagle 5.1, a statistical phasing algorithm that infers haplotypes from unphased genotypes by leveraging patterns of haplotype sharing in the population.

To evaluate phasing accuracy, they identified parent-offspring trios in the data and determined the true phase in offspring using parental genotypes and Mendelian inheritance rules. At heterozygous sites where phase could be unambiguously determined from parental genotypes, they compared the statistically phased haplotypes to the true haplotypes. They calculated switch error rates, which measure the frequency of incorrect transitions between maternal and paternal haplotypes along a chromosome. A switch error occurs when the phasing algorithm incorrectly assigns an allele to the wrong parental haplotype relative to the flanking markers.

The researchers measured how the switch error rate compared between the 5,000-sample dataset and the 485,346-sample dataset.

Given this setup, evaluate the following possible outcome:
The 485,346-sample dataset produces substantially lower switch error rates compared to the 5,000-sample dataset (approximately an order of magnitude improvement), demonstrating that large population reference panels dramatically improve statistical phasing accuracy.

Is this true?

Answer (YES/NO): YES